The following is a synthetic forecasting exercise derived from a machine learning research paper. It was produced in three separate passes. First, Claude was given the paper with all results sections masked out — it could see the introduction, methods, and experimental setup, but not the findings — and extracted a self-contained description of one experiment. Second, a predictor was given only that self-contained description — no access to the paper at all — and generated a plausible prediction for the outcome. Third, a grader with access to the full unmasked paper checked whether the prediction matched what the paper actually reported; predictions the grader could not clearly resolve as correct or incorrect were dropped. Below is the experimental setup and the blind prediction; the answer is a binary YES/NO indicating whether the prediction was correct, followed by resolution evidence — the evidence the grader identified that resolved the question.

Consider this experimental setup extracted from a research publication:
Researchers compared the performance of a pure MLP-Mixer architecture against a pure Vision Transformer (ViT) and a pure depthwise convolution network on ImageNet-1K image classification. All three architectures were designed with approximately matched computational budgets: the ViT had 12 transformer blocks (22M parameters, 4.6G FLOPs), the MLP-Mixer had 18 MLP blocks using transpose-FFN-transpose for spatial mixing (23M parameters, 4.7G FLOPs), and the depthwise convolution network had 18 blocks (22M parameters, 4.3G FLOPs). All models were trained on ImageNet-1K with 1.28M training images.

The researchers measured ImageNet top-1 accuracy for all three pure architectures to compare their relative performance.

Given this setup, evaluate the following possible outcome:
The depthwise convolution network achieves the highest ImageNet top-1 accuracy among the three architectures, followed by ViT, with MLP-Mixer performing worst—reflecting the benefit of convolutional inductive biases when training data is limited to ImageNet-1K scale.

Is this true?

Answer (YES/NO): YES